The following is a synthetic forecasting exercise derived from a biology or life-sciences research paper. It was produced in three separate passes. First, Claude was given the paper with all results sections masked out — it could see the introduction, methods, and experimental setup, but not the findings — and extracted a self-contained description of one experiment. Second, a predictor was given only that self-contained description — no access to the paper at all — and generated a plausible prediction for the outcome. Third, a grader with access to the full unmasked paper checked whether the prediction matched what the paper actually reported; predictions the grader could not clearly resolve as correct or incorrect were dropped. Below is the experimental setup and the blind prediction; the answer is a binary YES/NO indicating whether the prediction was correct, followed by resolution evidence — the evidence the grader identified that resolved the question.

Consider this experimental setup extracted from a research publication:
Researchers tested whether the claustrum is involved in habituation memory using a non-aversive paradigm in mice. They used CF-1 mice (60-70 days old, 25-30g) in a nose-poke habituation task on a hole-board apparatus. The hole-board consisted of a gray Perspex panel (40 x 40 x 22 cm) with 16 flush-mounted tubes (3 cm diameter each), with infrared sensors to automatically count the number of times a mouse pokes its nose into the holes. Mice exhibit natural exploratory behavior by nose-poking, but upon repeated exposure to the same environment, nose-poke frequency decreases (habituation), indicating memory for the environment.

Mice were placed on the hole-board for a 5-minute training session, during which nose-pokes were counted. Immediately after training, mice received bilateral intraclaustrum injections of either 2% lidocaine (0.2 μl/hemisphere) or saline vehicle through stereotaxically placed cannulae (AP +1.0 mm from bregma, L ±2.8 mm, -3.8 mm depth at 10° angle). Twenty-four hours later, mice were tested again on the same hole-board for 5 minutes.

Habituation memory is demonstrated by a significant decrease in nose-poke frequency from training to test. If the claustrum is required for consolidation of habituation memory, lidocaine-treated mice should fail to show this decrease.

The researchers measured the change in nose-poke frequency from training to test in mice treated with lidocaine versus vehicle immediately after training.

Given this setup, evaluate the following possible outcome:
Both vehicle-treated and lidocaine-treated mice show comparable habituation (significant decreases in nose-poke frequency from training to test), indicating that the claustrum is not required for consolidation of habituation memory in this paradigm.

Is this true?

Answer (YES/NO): NO